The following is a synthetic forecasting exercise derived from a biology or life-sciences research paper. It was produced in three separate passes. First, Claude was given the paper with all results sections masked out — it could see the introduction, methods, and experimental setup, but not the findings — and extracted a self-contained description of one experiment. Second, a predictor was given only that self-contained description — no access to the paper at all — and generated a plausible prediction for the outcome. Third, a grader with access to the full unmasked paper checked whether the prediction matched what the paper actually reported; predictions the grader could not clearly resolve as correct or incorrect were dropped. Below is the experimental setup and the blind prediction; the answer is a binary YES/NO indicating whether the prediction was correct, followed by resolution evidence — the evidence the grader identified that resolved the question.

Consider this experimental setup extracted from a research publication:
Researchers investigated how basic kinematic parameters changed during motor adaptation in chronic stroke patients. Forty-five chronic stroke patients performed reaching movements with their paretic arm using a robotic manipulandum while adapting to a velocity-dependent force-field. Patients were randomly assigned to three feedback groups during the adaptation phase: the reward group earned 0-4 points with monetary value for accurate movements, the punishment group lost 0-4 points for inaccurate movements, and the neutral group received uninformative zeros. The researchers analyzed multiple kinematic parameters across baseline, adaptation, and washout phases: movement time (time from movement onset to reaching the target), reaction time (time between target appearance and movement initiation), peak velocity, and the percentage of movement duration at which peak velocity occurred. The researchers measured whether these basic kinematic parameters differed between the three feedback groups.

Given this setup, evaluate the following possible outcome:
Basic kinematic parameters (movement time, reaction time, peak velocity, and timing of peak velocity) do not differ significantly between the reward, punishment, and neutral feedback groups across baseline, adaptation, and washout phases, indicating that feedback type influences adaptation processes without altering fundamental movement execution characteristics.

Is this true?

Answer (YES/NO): YES